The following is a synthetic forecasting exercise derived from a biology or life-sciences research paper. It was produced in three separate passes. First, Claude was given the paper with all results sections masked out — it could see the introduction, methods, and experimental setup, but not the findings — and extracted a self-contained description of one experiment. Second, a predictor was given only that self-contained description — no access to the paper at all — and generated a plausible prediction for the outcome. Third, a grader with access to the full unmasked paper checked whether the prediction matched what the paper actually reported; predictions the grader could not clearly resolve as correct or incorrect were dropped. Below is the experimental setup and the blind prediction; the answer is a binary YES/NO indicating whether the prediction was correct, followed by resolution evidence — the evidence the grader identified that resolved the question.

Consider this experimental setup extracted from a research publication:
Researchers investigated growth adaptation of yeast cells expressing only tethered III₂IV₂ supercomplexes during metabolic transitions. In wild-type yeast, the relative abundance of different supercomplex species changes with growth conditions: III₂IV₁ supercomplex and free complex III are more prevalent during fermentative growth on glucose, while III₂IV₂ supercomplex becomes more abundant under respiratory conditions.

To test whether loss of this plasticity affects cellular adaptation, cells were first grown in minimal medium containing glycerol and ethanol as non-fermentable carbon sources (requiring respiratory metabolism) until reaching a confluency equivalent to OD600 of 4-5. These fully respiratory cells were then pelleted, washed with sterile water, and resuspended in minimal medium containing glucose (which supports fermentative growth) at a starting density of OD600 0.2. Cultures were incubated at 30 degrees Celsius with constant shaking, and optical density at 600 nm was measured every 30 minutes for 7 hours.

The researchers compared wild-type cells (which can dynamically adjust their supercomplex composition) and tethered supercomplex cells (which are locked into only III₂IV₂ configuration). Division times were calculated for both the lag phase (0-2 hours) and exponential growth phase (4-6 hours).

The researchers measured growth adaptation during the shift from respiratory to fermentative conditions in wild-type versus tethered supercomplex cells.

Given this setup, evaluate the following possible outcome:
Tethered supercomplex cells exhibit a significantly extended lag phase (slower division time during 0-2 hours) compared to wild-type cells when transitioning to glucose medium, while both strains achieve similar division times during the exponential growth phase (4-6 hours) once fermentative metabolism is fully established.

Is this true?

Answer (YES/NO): YES